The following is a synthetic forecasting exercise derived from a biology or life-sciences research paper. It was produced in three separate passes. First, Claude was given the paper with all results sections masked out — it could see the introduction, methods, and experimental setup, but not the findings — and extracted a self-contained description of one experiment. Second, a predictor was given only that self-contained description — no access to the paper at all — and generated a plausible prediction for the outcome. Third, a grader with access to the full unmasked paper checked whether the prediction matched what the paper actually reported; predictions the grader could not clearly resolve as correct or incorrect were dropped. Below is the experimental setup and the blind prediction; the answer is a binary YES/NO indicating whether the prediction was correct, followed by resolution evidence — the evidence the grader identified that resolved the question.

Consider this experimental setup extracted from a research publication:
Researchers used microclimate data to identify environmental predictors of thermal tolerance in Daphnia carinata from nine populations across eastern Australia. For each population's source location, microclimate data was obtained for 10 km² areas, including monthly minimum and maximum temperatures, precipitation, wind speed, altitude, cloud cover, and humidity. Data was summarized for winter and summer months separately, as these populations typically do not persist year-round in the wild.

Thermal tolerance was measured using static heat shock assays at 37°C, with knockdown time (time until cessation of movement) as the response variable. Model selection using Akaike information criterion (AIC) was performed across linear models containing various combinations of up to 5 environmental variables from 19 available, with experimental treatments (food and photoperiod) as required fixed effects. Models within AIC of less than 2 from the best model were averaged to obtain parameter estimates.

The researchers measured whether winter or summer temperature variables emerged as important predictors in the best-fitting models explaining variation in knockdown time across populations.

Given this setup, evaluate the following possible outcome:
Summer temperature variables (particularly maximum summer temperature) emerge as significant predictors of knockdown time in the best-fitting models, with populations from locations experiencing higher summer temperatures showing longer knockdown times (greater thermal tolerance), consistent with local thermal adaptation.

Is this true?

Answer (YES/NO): NO